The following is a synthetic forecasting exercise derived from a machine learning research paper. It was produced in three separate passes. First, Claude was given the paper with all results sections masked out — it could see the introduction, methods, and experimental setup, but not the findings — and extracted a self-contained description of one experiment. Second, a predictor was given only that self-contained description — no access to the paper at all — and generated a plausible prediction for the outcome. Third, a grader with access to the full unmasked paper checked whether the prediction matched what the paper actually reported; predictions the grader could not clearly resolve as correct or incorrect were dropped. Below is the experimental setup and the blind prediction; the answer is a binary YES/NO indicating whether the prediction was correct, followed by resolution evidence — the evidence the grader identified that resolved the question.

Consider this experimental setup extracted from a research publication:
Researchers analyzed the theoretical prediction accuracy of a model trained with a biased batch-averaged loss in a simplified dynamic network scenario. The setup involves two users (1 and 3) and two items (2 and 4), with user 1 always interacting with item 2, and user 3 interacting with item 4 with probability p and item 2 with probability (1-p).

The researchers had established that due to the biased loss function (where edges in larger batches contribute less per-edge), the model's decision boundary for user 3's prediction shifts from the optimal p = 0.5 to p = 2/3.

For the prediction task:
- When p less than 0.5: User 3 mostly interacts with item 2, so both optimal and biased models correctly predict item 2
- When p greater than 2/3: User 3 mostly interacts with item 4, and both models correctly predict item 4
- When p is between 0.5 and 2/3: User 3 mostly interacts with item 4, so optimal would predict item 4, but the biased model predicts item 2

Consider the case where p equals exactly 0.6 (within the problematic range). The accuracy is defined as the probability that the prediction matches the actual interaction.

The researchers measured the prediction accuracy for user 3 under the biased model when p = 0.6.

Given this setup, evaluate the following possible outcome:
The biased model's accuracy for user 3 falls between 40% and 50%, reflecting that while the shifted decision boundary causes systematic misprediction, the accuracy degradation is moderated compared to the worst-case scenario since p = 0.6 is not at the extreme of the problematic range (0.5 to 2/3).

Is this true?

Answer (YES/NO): NO